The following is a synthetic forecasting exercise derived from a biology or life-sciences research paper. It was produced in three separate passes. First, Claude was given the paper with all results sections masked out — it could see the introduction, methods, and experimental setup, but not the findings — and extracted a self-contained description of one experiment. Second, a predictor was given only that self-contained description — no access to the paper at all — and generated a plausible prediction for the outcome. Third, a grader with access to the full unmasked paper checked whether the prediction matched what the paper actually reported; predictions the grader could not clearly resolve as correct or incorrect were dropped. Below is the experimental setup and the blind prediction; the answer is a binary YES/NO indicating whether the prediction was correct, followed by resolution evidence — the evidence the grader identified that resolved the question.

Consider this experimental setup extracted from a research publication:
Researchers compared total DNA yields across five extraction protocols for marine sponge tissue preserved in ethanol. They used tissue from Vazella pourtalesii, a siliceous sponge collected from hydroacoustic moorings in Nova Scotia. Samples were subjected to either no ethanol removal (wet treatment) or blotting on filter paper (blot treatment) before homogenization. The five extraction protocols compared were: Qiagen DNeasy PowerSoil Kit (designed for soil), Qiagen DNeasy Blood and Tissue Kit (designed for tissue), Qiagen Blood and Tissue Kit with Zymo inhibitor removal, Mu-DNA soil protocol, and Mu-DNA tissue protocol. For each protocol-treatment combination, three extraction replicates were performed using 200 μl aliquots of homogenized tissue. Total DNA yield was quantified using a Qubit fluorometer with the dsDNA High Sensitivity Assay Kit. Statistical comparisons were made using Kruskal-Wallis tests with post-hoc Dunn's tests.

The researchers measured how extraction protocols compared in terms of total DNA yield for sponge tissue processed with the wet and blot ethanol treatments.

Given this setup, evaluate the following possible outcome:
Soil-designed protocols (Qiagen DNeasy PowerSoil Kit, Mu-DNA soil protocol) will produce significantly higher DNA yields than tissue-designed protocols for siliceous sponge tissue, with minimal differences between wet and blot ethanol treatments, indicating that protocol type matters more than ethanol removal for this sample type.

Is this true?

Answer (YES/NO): NO